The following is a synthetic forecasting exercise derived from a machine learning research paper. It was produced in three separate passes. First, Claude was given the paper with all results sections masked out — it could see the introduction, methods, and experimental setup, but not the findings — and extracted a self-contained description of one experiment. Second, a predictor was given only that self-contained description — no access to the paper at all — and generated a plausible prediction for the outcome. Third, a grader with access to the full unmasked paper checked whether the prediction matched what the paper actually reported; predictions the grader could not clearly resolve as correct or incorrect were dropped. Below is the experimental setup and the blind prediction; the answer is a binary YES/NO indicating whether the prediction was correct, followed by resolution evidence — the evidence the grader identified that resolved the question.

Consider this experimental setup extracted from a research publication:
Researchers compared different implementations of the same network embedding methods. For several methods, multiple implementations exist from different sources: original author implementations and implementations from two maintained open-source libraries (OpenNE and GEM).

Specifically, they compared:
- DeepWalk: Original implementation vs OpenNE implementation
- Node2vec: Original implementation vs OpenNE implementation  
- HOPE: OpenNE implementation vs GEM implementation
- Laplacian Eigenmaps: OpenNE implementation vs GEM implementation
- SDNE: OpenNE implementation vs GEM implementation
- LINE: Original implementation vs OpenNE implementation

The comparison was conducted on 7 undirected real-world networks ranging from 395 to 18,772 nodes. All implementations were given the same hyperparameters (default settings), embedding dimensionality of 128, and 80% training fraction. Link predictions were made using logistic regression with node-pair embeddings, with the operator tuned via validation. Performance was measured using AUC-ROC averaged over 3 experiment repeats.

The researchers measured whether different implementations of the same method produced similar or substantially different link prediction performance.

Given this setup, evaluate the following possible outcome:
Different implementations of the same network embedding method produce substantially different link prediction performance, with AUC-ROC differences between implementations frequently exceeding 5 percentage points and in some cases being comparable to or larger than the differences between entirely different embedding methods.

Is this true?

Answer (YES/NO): NO